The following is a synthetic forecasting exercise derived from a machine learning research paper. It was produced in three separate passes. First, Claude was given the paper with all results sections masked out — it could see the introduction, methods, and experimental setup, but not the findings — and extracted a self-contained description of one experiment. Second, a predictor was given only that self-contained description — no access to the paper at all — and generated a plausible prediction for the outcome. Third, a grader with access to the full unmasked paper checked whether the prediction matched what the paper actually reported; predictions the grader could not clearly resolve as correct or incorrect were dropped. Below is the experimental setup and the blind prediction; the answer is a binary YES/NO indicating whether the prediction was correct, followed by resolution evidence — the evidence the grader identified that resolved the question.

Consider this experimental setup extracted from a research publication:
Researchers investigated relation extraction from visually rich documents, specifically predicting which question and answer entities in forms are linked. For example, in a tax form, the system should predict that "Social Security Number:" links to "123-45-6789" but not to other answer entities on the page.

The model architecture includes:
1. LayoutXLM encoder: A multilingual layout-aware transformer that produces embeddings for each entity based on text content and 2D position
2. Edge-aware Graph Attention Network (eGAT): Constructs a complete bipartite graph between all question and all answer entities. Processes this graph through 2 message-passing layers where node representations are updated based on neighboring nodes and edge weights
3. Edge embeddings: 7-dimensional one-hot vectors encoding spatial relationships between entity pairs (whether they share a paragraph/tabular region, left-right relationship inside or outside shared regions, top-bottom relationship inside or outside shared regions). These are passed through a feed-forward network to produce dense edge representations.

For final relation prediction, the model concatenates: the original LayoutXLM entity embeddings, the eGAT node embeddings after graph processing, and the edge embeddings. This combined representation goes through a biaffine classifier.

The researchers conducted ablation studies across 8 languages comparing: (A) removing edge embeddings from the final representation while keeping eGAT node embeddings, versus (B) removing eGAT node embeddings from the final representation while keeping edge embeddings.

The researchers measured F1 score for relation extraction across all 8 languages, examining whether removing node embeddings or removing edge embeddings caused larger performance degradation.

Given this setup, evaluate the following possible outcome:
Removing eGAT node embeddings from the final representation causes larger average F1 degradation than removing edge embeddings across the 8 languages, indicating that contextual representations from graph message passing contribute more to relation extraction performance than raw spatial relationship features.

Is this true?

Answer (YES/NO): NO